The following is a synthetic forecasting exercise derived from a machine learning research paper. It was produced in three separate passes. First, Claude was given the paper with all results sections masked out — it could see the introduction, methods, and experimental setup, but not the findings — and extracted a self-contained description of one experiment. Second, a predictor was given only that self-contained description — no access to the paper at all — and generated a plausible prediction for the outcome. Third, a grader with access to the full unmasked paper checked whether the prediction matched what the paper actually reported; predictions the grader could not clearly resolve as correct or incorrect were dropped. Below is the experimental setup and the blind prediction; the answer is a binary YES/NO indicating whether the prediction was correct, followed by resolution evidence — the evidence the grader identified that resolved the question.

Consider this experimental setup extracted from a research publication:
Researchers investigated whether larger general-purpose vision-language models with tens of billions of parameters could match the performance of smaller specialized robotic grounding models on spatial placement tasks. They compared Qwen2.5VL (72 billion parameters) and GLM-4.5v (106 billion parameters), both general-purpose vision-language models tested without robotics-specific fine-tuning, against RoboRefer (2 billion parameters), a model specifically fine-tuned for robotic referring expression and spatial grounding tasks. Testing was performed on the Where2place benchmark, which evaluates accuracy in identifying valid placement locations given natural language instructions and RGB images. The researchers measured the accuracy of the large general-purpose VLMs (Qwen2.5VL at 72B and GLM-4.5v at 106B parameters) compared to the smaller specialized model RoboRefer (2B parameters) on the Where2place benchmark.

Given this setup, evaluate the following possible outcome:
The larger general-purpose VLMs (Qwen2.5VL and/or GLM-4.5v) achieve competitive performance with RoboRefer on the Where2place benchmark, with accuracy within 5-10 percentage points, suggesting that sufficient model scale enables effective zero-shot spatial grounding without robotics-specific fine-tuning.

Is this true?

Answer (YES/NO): NO